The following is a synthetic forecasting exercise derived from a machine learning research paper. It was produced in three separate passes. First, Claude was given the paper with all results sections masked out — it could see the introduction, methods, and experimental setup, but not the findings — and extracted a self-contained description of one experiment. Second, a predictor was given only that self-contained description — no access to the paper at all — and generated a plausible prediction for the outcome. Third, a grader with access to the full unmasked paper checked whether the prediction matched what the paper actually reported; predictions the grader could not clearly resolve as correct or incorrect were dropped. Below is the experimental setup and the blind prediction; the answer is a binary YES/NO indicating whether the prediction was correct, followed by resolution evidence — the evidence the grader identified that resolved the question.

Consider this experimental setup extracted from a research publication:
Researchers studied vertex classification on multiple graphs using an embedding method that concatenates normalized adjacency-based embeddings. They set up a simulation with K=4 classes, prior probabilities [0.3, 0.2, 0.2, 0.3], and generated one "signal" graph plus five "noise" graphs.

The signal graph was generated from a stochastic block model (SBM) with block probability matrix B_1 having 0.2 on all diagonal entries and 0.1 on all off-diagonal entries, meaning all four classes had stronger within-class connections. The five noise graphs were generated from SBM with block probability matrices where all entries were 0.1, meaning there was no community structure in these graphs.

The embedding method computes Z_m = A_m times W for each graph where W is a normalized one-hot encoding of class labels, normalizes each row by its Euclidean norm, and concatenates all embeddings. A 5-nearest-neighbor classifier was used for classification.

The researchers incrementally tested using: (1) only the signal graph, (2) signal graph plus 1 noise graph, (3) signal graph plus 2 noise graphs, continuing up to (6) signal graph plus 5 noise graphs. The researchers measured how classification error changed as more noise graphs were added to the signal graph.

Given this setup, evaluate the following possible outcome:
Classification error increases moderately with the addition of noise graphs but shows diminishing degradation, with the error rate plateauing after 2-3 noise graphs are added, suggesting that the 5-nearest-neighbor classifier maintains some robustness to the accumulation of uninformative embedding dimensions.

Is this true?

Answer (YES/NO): NO